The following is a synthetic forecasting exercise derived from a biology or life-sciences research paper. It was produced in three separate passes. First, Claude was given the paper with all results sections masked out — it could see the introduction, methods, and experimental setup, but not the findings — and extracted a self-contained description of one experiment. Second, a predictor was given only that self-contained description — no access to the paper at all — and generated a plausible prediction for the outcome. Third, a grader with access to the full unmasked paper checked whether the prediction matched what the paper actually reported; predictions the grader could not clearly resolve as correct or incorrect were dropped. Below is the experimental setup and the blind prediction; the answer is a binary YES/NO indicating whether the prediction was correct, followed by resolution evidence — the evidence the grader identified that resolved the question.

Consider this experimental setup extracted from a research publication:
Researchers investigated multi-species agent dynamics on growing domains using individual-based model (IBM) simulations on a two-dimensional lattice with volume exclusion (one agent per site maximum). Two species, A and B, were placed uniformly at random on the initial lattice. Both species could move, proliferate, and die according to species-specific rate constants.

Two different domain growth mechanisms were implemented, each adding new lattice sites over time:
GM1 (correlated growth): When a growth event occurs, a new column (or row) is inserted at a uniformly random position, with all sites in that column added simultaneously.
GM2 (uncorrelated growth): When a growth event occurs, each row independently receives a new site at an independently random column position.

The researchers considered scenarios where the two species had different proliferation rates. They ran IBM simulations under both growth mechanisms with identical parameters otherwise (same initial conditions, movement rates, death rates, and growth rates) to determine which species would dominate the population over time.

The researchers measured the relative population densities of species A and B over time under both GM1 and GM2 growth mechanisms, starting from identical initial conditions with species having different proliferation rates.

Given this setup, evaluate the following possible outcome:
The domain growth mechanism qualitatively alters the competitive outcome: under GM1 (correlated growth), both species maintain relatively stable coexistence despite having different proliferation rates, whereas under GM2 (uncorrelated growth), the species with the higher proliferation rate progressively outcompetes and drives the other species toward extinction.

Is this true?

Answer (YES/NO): NO